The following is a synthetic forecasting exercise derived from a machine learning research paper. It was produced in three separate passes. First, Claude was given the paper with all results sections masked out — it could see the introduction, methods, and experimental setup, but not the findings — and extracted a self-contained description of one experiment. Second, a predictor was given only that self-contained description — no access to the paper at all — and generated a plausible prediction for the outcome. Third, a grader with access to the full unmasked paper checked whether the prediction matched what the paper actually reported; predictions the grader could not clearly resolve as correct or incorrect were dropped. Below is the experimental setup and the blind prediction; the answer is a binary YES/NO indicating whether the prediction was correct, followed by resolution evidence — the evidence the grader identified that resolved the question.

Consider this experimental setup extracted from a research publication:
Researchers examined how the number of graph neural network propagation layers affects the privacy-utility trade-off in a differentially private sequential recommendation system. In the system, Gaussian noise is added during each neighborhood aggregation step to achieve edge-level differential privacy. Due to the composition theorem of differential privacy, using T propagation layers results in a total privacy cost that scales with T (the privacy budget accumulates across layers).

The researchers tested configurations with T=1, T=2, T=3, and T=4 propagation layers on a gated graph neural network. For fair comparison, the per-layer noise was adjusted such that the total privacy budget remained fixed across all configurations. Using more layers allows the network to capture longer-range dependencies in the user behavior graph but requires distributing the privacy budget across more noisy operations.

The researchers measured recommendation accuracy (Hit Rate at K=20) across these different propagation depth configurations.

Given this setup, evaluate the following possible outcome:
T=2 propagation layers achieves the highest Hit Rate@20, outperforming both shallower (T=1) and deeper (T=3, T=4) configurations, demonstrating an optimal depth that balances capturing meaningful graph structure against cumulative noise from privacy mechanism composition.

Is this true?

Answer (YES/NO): NO